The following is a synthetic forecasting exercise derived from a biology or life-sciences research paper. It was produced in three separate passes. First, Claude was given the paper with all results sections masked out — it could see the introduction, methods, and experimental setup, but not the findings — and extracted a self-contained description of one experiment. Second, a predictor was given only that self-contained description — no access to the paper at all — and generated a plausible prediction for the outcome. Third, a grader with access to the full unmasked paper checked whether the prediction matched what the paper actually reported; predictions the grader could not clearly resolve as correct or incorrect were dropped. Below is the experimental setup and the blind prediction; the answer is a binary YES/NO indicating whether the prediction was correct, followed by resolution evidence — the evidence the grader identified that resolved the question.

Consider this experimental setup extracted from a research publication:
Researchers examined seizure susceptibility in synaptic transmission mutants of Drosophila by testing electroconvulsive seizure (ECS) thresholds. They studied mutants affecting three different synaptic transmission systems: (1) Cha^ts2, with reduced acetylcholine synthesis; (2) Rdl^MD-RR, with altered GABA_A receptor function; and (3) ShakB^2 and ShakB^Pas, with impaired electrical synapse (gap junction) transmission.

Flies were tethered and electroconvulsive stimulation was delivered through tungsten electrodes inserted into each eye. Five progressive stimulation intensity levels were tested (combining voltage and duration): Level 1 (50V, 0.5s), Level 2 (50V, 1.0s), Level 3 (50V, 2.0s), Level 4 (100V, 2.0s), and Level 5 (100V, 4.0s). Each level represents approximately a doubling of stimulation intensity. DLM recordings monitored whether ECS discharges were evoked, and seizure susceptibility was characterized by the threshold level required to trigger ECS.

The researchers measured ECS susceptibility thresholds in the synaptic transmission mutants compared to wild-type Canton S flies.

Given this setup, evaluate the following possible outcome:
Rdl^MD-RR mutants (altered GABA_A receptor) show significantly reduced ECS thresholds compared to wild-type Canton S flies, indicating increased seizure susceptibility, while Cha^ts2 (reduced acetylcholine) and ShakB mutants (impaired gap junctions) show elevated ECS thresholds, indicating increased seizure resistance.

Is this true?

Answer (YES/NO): NO